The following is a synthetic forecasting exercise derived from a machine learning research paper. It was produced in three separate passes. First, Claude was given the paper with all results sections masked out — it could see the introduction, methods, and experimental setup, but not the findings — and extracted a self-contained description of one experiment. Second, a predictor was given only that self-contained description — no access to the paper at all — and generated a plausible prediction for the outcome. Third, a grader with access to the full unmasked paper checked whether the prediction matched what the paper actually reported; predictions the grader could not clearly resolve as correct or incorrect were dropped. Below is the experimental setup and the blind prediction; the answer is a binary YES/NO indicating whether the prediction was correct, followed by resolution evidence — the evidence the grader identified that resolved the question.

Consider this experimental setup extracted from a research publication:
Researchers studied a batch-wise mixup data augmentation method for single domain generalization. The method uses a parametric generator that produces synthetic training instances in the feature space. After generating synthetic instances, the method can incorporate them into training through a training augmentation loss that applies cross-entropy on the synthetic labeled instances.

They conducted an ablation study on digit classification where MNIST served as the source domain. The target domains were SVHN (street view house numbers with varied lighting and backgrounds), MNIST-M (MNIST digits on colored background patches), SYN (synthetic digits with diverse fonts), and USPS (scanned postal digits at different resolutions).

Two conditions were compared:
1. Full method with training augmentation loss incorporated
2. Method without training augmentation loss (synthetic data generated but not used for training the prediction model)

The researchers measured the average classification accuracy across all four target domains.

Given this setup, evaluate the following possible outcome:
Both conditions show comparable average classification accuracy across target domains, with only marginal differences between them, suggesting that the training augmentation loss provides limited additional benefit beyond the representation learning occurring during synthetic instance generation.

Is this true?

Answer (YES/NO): NO